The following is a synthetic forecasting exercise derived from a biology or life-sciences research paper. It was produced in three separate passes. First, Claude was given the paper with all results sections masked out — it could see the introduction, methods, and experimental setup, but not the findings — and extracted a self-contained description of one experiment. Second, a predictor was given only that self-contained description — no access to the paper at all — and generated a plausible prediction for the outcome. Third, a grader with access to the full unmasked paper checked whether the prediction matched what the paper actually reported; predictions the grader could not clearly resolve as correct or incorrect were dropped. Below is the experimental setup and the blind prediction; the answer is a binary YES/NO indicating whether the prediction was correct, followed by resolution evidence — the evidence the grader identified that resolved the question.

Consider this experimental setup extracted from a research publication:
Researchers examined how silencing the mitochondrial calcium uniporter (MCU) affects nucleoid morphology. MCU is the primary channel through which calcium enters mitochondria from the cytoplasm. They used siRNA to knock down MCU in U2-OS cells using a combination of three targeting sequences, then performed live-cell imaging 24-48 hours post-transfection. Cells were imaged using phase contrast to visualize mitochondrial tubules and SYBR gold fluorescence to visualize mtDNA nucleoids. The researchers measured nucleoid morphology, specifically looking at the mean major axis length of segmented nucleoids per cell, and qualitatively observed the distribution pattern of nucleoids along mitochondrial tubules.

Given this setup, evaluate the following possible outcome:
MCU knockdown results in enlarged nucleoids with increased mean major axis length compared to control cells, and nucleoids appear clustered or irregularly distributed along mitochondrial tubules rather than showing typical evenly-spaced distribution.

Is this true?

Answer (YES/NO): YES